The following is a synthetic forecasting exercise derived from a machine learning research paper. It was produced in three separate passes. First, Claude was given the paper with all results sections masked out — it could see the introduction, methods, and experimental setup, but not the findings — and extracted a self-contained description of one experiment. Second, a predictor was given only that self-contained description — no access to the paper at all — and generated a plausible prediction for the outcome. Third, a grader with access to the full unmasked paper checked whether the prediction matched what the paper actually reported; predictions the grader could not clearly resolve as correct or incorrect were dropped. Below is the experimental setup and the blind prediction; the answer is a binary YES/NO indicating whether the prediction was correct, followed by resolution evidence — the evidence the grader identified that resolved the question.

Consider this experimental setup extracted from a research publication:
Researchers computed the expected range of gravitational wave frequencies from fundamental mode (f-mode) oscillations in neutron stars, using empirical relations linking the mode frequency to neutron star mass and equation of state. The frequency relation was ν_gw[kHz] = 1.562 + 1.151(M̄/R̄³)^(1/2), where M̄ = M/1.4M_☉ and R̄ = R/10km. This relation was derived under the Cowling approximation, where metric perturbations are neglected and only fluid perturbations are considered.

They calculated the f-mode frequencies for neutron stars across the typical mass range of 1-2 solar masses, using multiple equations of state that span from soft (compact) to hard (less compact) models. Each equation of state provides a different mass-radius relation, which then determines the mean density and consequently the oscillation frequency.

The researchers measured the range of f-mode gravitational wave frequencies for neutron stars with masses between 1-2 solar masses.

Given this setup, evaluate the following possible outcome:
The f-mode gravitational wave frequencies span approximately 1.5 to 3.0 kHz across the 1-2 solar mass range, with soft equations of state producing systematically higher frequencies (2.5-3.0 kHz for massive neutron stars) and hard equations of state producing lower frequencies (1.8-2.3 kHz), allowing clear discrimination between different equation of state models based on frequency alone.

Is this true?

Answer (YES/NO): NO